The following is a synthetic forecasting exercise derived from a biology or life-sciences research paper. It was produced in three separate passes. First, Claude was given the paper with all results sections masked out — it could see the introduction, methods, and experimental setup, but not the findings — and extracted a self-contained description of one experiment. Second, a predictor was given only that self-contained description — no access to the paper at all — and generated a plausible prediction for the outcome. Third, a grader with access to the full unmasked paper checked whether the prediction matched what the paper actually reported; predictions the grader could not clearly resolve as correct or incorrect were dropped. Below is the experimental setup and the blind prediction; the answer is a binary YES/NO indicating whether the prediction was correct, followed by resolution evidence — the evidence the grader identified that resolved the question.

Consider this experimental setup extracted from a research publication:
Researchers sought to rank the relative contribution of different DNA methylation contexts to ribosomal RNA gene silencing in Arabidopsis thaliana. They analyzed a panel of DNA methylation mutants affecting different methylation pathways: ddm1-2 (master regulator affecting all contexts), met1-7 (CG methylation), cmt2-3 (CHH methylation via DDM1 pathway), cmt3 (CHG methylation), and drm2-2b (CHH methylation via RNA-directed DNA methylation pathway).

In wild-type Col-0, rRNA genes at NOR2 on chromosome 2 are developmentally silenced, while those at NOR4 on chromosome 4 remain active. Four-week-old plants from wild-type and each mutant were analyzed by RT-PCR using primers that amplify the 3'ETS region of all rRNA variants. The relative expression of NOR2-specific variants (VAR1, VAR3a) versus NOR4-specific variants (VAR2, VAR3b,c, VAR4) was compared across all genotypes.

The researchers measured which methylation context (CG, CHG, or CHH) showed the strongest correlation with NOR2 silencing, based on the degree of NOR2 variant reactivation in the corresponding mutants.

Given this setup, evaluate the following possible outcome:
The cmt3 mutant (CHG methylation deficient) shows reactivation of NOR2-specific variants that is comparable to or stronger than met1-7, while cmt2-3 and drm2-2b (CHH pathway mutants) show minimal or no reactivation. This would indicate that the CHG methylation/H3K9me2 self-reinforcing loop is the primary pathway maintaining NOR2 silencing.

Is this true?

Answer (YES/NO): NO